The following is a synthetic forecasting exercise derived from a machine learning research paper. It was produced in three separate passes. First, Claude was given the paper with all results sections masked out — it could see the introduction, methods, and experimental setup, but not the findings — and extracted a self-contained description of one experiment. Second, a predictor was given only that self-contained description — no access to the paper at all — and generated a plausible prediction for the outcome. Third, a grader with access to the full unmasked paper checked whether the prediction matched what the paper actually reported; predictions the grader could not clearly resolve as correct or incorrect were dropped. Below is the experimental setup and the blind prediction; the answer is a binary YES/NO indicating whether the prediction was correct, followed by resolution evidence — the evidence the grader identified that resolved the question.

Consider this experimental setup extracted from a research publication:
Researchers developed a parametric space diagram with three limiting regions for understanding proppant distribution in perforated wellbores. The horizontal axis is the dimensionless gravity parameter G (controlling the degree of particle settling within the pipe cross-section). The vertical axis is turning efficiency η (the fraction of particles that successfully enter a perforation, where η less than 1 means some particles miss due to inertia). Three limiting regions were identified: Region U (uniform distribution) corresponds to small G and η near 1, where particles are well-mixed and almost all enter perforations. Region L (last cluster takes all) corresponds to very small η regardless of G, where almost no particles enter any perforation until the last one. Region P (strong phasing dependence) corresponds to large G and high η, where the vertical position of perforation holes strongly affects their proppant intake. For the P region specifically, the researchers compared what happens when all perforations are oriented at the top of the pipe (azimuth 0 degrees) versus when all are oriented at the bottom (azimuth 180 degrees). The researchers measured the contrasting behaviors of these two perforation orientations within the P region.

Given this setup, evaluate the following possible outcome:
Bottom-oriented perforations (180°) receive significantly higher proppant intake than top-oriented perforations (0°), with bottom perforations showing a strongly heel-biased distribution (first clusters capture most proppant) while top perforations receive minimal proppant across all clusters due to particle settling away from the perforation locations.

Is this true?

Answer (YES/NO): NO